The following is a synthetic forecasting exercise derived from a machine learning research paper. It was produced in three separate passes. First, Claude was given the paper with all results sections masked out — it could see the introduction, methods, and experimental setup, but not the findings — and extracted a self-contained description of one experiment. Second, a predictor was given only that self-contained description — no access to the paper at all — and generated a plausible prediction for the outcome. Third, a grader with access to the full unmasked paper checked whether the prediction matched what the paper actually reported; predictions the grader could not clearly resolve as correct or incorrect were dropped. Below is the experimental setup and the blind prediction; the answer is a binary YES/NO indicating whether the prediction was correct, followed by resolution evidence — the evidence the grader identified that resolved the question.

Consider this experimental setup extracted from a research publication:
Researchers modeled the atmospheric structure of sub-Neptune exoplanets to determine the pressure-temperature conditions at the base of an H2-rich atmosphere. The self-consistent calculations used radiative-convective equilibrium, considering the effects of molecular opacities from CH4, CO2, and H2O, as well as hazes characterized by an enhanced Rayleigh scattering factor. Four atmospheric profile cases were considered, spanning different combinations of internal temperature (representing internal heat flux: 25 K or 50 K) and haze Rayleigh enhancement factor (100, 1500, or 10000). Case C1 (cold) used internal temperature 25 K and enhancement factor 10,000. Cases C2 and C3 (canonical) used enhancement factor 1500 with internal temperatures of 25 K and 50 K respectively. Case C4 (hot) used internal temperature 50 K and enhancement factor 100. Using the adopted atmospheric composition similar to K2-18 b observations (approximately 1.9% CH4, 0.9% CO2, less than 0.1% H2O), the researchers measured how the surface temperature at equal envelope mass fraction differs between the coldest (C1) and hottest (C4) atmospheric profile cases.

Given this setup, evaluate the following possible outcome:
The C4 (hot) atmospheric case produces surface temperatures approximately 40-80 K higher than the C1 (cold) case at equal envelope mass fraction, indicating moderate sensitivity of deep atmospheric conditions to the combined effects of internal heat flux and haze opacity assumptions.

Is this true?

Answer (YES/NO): NO